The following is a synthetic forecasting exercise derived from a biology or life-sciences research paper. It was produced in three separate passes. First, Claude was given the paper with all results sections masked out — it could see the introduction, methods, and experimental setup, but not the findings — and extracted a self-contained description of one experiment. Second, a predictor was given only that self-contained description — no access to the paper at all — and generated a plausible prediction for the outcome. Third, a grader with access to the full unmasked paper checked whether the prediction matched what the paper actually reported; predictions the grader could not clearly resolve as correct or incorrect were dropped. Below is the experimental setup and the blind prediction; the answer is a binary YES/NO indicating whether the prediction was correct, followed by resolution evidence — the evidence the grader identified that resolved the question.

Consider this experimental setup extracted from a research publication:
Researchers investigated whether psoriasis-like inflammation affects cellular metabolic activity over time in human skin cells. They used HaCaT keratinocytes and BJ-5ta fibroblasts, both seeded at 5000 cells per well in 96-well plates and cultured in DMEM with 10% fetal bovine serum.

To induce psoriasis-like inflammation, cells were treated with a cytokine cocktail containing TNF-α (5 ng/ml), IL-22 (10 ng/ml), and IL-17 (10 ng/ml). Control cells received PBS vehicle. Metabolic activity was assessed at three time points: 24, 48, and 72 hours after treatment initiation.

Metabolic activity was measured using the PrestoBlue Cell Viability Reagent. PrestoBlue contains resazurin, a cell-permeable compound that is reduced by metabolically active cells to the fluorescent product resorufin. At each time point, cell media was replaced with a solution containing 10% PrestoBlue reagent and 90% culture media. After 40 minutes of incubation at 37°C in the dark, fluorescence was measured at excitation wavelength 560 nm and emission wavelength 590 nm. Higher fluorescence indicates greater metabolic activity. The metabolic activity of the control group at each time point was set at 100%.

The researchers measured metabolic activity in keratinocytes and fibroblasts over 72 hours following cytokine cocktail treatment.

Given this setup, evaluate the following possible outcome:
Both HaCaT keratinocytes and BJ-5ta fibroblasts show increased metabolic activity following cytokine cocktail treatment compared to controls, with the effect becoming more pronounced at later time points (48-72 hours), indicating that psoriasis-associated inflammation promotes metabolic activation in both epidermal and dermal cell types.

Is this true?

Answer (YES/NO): NO